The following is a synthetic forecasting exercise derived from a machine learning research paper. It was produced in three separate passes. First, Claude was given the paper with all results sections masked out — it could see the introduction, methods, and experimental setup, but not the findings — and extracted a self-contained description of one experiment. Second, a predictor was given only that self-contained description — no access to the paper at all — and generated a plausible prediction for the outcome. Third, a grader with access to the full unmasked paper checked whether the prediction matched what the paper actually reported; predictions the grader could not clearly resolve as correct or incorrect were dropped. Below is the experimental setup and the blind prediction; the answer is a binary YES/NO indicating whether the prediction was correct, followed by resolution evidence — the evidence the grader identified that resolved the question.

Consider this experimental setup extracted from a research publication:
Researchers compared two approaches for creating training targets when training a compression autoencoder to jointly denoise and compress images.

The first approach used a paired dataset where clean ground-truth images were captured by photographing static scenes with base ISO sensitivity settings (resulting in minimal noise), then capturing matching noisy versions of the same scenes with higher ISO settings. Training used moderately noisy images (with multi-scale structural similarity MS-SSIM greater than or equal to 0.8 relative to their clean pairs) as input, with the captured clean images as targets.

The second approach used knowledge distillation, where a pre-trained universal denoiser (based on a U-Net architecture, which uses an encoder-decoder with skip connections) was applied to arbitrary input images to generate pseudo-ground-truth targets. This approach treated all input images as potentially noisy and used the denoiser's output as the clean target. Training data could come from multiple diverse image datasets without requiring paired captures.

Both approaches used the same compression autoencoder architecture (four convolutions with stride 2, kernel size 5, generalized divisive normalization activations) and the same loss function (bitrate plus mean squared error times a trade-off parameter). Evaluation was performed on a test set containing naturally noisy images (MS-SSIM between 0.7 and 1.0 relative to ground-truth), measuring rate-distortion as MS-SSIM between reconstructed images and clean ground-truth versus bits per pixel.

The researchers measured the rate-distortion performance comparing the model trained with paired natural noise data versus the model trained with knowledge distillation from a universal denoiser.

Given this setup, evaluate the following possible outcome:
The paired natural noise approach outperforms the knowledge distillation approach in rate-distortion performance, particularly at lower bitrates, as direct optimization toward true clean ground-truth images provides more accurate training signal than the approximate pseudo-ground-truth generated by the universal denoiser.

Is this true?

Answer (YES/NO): NO